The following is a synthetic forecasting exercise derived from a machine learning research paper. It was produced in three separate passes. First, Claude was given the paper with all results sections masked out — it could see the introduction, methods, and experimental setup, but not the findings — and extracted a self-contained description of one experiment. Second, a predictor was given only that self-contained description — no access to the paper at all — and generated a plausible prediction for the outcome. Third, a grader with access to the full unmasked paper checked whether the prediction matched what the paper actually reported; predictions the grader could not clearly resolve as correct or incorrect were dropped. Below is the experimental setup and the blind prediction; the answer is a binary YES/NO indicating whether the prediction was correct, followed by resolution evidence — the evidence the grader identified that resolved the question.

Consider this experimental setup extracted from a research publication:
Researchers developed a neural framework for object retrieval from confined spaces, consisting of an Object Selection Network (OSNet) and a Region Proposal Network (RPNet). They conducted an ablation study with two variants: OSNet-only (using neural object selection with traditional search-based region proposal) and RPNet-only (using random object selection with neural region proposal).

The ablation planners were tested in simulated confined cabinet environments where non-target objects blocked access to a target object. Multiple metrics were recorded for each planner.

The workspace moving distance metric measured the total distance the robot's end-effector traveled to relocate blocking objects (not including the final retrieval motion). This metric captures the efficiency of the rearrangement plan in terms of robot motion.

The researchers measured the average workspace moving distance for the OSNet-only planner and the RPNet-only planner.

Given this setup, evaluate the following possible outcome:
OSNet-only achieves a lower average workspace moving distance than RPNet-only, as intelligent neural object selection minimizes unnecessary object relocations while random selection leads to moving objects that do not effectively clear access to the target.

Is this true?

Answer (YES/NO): NO